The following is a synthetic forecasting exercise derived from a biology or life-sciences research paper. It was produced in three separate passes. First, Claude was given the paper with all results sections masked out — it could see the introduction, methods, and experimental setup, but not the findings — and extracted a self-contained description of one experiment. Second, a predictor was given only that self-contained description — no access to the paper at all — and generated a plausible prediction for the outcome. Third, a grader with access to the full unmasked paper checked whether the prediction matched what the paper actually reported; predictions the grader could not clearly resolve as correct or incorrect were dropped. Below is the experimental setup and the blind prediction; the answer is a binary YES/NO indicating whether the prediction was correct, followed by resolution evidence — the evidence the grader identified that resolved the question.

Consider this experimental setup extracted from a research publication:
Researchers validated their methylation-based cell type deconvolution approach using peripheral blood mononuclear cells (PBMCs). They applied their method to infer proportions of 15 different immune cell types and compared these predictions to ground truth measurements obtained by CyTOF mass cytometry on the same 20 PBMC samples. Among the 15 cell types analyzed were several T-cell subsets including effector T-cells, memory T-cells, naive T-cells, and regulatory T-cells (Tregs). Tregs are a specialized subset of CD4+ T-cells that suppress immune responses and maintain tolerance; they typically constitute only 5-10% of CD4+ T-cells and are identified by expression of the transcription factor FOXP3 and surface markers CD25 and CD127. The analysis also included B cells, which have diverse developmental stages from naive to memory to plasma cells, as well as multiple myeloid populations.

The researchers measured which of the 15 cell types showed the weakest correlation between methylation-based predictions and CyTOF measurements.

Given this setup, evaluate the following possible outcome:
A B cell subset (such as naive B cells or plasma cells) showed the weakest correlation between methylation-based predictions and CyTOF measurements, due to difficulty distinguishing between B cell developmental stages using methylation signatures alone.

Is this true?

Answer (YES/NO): NO